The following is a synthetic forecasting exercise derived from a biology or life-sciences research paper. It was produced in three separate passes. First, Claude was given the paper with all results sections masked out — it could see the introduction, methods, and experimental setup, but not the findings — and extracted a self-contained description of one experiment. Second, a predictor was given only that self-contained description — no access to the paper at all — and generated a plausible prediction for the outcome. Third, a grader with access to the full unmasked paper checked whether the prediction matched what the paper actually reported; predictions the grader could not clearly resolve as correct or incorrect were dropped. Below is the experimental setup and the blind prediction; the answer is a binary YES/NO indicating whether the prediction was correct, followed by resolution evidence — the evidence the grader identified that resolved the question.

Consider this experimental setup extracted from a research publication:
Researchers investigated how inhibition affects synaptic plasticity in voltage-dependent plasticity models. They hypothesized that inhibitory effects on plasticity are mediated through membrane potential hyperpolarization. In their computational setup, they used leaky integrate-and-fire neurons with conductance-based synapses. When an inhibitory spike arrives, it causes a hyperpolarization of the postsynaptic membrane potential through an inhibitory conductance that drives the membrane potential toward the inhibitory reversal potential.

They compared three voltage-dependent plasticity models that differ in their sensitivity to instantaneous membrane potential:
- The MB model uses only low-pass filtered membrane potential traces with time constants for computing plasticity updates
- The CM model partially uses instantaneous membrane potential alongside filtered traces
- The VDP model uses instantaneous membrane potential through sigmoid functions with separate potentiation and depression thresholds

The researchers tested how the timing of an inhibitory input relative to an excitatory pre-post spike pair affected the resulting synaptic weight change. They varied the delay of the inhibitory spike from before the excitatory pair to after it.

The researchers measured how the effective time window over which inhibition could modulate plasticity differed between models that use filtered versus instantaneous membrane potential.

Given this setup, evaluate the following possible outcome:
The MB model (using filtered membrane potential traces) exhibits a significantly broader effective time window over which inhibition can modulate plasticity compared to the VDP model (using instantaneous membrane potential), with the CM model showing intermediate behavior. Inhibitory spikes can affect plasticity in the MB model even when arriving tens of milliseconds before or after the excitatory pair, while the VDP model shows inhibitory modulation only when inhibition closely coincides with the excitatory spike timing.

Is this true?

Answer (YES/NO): NO